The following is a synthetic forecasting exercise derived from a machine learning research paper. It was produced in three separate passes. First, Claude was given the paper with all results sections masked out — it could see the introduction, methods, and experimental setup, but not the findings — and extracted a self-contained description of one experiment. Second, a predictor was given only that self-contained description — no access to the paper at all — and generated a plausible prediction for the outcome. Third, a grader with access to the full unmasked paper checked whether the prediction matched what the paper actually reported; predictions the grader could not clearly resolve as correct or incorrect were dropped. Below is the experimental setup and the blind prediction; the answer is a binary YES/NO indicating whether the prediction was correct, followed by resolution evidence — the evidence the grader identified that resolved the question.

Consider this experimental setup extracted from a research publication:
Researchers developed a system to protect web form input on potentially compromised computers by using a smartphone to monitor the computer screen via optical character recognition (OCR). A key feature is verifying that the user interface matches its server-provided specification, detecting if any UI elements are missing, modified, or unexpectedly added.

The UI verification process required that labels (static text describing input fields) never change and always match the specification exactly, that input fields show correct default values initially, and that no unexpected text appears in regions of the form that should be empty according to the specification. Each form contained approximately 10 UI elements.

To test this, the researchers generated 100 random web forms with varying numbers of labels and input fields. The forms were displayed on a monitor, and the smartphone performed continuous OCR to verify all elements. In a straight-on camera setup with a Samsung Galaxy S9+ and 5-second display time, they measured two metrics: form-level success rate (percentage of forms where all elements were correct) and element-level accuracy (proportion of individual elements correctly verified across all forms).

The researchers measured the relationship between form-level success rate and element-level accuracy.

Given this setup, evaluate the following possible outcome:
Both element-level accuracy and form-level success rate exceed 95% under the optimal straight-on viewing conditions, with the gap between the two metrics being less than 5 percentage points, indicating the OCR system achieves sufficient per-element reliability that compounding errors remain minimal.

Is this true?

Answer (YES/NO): YES